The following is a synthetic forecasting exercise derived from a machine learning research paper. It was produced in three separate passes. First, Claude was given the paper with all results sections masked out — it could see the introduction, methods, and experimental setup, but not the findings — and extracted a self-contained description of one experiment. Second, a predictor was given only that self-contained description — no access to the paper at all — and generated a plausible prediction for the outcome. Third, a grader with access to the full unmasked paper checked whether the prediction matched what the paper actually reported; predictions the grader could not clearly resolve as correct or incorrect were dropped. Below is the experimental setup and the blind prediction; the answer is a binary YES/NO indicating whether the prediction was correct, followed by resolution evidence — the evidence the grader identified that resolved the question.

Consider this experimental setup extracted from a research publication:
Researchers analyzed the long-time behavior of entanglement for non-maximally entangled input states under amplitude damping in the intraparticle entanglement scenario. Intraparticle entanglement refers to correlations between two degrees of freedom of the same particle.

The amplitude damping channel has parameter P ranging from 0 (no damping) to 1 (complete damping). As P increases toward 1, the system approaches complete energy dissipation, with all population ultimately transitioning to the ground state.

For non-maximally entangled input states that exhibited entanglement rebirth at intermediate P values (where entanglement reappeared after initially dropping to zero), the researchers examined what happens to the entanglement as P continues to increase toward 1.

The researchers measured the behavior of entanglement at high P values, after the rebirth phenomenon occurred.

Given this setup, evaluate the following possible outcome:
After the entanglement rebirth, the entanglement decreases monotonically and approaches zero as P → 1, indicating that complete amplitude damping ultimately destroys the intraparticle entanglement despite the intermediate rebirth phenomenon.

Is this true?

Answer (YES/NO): YES